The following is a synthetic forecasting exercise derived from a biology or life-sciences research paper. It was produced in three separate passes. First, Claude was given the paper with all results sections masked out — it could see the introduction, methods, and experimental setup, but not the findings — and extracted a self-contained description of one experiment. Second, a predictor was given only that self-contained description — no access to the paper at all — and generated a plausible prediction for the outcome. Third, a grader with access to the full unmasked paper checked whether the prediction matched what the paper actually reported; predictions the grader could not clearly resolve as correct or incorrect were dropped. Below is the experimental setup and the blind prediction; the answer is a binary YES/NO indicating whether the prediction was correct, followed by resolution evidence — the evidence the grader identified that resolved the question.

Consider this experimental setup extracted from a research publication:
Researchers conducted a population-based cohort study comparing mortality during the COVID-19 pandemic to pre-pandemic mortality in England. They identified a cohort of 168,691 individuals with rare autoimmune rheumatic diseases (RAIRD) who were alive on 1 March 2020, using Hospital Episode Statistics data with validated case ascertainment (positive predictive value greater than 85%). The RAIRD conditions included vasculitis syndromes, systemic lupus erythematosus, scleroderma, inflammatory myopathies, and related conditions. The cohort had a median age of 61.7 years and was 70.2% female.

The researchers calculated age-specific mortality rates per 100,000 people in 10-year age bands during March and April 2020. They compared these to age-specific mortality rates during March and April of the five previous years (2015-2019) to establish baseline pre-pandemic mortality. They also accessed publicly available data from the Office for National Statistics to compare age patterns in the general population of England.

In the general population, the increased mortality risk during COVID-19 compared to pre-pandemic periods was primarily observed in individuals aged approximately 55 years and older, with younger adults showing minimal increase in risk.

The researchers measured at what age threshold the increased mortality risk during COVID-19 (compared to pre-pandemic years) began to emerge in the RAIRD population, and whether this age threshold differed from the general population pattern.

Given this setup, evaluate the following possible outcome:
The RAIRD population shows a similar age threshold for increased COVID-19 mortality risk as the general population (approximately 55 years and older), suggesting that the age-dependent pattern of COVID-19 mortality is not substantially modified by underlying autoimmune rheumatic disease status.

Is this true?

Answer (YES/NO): NO